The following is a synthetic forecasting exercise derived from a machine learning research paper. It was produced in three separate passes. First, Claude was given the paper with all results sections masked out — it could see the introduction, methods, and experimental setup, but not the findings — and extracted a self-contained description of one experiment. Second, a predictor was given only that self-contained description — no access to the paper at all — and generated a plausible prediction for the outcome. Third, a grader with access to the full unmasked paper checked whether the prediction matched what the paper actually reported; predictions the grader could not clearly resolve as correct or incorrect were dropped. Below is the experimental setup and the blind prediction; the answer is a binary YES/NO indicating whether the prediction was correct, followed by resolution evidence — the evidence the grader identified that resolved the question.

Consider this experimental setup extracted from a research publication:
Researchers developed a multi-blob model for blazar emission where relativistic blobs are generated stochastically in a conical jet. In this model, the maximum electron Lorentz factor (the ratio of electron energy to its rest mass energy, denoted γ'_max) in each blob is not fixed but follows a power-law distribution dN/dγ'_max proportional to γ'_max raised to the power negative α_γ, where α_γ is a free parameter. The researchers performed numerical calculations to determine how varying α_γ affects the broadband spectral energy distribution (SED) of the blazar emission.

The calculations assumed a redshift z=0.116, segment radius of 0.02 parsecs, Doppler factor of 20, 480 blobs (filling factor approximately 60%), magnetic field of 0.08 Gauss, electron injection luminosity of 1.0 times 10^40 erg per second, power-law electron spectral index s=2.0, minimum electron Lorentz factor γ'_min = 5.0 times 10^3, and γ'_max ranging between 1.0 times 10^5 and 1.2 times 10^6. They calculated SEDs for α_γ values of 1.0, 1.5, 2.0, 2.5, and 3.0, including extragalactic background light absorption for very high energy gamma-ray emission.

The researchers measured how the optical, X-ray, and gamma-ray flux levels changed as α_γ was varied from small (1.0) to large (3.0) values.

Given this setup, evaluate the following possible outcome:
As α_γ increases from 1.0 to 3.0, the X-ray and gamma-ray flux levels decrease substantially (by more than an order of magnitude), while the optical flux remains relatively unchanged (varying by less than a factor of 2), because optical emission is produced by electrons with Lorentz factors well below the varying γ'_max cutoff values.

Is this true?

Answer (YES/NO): NO